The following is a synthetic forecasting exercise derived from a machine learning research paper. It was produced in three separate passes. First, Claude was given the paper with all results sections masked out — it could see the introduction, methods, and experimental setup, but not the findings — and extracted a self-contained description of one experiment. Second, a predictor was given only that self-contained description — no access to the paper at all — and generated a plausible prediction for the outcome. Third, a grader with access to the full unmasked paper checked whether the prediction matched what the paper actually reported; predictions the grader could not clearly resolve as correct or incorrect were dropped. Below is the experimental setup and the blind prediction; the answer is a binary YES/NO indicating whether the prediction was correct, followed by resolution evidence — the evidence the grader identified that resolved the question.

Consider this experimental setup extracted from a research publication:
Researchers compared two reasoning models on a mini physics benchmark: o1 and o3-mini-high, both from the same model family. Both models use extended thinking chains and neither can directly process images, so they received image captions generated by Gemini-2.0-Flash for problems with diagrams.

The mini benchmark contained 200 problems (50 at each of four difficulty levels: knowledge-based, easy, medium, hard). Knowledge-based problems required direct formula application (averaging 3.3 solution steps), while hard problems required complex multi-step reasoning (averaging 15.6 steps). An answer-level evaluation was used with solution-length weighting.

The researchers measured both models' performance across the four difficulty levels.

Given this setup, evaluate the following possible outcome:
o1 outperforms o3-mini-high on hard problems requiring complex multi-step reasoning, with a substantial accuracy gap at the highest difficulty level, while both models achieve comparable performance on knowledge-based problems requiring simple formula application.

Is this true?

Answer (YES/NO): NO